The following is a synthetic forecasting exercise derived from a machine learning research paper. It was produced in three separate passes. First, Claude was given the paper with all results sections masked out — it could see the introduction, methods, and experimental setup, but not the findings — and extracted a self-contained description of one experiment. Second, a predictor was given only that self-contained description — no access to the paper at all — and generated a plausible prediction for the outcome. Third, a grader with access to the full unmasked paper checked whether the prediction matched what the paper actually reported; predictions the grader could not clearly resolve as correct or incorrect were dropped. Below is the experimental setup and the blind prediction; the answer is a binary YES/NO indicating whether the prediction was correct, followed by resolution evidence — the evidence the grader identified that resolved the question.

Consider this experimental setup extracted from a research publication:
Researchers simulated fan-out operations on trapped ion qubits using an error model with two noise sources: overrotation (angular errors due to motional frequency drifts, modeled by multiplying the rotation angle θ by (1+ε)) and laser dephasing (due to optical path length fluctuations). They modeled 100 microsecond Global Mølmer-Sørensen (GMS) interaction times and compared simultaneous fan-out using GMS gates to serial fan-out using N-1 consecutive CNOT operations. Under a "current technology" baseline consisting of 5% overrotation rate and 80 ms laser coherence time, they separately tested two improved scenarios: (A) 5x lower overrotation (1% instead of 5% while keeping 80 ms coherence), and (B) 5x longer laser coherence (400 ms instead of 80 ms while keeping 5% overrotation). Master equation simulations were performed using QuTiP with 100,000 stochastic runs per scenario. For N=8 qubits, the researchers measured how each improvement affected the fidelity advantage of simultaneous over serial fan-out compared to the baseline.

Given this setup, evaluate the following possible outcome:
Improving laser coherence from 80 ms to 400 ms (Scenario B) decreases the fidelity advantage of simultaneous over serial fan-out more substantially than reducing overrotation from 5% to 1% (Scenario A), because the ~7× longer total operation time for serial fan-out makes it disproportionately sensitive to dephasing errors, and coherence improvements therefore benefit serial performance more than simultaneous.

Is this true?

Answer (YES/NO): YES